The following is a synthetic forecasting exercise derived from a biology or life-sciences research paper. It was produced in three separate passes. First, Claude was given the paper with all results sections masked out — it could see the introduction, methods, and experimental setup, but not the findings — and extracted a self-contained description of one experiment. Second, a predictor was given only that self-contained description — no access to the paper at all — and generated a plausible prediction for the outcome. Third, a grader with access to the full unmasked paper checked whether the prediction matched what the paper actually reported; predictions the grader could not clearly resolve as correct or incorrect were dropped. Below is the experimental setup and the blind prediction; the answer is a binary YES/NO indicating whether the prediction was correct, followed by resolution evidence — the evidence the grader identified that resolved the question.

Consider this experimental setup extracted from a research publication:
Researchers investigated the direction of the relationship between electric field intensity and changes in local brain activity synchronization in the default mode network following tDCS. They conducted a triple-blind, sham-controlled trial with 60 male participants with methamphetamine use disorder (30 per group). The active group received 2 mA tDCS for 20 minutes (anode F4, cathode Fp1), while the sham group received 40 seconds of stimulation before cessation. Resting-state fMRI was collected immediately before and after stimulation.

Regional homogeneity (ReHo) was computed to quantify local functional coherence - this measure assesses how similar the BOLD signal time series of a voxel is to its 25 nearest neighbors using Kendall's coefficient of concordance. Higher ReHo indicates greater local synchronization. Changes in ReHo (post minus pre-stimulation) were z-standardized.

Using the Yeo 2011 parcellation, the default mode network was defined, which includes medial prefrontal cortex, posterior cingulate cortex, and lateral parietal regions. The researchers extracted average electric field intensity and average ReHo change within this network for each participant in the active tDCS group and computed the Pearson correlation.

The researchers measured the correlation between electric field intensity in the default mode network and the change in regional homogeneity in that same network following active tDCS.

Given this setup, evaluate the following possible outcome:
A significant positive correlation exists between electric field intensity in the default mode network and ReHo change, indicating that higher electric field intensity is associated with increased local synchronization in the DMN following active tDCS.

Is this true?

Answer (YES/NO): NO